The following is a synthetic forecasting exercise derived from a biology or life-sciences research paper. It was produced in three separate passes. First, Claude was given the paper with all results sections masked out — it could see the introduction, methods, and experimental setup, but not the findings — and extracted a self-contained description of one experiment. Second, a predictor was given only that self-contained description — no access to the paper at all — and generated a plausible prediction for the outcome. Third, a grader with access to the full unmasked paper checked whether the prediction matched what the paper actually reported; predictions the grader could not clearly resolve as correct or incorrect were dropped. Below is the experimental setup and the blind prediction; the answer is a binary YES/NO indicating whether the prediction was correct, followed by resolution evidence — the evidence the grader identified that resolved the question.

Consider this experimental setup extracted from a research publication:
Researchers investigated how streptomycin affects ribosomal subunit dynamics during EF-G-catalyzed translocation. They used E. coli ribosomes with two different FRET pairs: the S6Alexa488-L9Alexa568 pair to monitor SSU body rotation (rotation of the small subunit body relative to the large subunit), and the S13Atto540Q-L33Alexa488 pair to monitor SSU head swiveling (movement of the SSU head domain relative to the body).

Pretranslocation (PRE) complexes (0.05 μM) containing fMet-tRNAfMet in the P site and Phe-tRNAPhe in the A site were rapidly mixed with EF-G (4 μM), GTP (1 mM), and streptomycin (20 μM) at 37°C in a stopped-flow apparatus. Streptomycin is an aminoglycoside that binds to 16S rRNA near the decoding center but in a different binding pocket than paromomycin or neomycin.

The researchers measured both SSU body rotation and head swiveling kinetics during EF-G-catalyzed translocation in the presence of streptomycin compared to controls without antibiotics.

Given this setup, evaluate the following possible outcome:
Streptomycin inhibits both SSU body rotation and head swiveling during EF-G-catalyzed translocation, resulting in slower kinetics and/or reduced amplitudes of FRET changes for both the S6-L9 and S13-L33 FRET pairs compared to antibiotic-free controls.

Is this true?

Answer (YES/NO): NO